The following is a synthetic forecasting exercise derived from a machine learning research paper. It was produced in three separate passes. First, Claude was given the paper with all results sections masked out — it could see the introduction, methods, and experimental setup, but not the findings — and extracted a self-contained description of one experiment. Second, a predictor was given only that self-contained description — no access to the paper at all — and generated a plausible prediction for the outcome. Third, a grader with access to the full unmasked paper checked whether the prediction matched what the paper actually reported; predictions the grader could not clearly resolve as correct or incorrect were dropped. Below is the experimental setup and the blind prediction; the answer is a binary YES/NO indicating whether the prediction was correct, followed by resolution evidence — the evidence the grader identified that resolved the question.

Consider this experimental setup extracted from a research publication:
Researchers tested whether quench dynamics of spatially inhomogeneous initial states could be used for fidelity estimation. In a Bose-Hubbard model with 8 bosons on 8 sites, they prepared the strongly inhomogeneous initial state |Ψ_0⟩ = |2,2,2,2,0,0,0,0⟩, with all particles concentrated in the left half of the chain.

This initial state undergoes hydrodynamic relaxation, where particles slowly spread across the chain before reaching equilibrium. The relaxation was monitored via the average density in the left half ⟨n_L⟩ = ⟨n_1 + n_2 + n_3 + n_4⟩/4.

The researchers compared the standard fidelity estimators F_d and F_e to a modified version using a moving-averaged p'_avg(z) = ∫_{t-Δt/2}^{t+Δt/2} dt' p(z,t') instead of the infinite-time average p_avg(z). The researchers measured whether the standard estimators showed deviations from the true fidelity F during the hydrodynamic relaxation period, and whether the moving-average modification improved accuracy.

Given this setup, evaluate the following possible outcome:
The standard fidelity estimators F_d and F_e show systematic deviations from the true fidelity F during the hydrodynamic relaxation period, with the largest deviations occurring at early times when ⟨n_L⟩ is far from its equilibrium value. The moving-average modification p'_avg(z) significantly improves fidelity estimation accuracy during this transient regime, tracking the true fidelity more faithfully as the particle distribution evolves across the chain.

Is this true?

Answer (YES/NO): YES